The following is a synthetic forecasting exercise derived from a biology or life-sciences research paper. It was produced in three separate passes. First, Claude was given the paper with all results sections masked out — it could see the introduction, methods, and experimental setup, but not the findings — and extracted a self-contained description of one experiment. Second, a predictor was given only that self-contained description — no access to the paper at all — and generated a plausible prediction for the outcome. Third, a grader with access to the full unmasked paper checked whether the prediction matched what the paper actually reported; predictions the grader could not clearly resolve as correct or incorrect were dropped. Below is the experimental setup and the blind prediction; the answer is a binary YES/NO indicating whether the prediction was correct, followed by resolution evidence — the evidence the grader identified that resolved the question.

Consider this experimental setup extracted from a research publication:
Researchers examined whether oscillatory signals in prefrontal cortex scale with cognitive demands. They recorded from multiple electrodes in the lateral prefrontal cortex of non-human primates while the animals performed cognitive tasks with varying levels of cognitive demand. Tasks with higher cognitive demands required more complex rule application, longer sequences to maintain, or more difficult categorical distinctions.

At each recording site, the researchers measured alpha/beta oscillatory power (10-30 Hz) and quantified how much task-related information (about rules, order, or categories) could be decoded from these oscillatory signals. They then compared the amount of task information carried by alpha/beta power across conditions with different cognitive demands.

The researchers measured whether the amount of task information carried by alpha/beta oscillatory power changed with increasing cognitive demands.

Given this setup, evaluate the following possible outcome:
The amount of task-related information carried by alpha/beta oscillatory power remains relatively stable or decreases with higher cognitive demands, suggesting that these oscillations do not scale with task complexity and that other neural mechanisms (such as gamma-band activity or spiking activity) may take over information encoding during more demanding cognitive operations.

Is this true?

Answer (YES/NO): NO